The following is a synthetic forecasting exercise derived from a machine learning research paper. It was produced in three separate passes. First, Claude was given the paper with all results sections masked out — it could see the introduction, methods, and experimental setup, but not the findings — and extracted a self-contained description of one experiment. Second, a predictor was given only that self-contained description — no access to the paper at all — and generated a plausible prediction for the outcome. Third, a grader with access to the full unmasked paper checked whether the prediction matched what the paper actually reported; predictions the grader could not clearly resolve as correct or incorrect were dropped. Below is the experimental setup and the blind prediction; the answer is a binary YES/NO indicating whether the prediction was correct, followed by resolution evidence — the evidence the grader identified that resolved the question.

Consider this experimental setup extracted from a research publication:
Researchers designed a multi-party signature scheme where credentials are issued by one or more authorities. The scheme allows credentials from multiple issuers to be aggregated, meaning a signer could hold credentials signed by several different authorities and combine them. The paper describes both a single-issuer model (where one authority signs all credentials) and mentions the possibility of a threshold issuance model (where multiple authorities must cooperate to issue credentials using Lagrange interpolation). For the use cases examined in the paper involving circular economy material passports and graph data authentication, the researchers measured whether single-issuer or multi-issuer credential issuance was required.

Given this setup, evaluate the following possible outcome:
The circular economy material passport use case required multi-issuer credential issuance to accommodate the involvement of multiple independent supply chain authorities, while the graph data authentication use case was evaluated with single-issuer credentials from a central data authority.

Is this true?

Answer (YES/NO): NO